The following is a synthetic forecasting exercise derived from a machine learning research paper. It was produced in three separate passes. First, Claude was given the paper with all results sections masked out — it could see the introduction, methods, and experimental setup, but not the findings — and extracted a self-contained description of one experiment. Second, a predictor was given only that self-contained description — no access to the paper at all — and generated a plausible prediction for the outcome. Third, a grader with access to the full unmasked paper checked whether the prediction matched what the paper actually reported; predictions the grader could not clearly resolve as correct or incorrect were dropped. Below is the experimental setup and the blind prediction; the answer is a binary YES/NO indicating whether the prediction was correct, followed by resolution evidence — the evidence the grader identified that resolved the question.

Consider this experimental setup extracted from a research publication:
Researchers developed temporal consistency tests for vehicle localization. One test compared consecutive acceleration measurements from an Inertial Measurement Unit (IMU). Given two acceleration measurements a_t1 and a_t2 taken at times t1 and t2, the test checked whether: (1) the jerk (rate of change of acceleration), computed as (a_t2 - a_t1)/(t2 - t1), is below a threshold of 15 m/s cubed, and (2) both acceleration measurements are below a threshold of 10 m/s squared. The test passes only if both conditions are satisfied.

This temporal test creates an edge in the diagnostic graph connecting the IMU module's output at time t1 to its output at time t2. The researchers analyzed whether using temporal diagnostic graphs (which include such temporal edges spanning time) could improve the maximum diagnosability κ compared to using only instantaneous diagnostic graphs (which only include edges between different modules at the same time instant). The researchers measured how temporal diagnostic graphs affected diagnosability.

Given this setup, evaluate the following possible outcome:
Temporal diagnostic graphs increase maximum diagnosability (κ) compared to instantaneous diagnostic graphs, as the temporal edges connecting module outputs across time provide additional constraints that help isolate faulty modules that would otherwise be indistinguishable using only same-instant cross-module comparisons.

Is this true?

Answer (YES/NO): YES